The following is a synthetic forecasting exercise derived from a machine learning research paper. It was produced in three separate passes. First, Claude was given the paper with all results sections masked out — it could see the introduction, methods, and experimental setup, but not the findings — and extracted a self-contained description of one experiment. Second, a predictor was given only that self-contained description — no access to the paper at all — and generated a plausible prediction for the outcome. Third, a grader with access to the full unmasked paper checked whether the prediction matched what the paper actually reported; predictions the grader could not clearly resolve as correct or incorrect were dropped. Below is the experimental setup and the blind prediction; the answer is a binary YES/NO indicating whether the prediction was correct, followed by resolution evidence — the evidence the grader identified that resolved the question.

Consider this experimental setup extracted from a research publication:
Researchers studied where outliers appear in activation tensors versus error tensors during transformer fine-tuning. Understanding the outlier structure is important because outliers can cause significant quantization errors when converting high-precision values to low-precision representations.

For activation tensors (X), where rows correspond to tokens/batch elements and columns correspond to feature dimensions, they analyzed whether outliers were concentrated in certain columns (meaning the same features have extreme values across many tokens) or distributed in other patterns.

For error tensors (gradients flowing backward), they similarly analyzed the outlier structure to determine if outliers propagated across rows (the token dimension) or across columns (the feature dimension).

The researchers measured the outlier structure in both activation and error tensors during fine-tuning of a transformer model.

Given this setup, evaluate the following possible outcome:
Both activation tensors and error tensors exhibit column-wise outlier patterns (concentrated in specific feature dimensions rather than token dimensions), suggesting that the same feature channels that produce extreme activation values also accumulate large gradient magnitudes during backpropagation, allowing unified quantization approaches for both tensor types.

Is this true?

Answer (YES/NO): NO